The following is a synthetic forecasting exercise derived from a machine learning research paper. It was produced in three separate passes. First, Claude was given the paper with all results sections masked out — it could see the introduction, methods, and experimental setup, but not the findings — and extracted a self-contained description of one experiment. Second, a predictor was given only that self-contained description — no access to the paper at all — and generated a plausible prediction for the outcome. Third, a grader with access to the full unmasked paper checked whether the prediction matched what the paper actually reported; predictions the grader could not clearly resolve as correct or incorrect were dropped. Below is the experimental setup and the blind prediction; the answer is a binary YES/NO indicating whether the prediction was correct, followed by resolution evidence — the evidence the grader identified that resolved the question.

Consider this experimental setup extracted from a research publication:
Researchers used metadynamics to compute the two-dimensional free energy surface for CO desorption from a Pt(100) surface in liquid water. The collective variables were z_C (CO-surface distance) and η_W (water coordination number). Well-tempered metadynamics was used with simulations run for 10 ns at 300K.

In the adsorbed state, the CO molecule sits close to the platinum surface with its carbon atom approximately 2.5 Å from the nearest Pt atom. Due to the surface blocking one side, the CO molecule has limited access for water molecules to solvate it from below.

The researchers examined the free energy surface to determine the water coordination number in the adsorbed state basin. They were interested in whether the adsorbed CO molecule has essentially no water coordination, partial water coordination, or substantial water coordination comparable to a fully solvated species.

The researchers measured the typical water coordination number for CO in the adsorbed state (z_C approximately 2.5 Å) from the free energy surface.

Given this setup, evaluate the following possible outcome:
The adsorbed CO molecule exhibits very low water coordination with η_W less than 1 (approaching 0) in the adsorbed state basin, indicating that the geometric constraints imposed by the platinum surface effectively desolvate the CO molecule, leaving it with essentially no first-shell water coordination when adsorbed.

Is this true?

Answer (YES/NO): NO